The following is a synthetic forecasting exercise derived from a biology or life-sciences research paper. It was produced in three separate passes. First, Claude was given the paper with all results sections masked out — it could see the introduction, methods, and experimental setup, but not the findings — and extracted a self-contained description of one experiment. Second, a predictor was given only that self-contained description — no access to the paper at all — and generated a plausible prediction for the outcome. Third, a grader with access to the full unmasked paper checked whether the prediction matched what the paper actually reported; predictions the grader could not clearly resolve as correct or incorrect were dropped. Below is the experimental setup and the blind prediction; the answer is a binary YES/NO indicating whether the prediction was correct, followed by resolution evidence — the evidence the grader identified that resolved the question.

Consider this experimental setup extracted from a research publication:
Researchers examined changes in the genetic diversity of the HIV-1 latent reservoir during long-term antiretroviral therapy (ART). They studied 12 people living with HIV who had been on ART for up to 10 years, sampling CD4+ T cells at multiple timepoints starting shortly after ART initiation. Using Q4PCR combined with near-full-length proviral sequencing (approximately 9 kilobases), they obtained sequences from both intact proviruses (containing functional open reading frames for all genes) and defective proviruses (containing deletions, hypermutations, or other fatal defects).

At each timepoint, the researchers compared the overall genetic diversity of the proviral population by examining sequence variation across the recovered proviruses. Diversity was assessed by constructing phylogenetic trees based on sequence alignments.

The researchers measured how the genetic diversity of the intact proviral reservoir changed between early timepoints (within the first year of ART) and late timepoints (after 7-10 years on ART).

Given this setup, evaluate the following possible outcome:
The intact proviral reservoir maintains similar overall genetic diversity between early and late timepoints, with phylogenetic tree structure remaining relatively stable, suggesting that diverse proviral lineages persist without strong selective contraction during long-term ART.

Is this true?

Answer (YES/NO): NO